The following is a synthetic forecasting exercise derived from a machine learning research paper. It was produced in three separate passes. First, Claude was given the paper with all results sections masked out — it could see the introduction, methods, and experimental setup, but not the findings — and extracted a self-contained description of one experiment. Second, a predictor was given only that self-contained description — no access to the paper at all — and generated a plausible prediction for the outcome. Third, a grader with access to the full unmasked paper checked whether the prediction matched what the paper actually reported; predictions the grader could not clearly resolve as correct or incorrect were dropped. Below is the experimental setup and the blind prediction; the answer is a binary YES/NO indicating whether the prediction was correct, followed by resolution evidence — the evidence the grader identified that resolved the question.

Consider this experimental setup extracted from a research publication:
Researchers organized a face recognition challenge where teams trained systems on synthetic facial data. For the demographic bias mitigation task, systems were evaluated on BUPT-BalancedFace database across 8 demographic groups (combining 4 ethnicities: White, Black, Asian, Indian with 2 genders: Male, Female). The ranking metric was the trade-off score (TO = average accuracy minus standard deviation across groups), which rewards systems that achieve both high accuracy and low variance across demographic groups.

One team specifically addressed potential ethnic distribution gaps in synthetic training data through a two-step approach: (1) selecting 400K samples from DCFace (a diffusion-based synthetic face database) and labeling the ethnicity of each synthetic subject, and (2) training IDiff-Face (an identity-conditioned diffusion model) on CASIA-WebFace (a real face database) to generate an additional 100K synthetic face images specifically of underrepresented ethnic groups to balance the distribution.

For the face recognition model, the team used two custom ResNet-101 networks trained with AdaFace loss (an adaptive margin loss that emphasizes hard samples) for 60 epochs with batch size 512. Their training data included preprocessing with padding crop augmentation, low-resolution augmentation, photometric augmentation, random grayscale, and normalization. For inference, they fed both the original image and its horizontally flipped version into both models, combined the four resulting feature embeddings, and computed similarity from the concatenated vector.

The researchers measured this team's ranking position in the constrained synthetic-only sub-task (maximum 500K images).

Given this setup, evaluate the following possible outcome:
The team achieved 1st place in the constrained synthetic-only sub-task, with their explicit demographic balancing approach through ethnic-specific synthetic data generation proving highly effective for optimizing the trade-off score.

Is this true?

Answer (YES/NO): NO